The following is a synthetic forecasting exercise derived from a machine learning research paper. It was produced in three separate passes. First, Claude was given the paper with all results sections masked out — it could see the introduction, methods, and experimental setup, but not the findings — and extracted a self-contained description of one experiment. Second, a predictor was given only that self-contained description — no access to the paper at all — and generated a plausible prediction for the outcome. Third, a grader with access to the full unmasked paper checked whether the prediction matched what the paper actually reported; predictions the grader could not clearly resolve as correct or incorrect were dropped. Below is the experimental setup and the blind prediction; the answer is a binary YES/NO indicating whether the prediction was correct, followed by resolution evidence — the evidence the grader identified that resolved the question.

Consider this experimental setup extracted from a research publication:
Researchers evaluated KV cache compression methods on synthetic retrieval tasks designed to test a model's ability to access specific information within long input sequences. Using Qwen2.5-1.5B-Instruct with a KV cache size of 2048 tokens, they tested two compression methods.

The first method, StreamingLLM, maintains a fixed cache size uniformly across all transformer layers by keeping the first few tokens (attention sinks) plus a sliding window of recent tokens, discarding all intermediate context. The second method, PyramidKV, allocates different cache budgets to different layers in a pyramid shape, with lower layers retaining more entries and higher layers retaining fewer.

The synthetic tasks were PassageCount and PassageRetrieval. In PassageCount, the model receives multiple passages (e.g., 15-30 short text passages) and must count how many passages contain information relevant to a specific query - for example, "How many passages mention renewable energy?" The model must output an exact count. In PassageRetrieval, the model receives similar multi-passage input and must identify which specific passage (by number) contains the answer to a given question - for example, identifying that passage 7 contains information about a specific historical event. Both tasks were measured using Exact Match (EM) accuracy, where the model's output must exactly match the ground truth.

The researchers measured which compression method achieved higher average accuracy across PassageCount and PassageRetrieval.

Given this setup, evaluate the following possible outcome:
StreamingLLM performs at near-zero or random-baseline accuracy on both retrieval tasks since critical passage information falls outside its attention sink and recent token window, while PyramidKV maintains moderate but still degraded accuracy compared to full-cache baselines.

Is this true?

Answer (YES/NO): NO